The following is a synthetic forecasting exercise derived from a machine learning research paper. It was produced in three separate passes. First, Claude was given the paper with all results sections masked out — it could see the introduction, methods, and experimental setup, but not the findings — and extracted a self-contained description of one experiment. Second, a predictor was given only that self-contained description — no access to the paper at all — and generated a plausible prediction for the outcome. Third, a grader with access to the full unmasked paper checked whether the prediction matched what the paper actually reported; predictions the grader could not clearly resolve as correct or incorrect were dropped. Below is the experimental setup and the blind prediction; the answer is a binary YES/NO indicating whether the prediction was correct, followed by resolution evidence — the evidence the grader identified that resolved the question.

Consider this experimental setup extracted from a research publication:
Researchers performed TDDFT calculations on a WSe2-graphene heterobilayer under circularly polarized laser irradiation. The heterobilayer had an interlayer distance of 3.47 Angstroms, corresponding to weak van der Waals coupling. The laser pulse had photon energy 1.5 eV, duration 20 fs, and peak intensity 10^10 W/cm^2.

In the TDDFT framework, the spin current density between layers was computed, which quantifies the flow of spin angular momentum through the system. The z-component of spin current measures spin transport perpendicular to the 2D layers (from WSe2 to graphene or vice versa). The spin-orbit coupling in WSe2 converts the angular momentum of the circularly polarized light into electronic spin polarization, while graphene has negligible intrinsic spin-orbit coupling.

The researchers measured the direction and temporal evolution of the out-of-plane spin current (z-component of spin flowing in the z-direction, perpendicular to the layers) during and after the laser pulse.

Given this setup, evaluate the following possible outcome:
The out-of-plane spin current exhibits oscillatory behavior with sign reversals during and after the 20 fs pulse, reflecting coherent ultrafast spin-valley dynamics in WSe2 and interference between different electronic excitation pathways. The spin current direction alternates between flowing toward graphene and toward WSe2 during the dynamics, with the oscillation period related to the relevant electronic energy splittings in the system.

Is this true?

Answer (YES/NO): NO